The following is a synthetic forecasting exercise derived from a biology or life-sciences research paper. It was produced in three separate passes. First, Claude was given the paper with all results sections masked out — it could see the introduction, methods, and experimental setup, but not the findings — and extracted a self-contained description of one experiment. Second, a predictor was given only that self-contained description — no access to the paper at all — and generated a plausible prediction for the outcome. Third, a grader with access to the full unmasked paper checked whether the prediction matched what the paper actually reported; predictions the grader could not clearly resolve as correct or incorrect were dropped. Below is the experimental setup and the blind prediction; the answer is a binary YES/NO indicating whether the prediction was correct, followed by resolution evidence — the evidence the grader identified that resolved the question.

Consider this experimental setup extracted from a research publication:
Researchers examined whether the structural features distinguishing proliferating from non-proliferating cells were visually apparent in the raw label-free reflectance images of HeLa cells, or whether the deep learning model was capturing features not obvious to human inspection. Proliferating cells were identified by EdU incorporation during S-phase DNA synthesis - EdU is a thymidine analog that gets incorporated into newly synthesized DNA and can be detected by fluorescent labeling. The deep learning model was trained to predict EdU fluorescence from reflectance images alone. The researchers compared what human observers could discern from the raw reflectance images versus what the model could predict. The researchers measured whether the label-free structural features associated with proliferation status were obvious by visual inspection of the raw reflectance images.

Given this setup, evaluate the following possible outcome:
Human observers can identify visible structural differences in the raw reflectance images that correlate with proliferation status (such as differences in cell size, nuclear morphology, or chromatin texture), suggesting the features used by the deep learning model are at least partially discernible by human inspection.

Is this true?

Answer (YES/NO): NO